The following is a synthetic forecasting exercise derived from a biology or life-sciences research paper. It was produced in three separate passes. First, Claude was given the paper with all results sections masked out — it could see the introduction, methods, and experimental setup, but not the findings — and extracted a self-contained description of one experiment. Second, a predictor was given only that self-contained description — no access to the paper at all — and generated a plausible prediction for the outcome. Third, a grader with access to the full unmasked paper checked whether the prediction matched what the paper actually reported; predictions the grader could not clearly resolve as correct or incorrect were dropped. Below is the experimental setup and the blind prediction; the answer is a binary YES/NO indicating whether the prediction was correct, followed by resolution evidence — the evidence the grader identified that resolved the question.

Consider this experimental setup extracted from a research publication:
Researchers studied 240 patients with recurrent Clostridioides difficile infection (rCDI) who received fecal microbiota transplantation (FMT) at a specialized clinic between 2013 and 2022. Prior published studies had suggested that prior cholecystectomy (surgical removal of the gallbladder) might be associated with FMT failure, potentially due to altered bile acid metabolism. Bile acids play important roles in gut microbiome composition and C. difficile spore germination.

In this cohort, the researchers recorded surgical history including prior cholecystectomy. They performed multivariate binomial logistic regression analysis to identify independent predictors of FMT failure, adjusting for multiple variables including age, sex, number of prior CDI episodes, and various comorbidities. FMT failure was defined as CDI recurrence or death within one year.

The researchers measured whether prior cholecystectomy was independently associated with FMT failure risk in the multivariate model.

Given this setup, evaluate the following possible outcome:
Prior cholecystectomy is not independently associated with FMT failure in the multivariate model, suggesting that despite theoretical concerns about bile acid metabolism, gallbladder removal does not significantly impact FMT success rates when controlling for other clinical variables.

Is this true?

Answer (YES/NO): YES